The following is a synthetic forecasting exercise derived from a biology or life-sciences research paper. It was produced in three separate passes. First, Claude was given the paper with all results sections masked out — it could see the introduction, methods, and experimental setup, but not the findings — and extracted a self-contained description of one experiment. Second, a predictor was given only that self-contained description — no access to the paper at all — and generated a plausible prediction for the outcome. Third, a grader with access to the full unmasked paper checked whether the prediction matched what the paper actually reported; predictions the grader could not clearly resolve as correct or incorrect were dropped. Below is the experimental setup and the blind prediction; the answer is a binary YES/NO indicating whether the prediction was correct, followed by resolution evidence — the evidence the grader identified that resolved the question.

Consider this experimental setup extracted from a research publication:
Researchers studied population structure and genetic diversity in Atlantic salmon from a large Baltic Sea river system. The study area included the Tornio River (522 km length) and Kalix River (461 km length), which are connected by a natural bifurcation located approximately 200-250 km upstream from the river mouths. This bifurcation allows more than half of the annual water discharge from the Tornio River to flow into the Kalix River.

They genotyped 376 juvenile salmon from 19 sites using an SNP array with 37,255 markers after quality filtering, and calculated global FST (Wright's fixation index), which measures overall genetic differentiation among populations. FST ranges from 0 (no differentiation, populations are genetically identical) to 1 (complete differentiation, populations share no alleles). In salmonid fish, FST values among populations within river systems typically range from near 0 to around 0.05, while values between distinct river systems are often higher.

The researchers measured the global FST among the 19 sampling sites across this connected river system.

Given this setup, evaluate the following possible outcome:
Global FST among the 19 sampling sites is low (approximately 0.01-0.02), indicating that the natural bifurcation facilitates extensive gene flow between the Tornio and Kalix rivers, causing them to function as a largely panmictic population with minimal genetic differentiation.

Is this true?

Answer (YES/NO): NO